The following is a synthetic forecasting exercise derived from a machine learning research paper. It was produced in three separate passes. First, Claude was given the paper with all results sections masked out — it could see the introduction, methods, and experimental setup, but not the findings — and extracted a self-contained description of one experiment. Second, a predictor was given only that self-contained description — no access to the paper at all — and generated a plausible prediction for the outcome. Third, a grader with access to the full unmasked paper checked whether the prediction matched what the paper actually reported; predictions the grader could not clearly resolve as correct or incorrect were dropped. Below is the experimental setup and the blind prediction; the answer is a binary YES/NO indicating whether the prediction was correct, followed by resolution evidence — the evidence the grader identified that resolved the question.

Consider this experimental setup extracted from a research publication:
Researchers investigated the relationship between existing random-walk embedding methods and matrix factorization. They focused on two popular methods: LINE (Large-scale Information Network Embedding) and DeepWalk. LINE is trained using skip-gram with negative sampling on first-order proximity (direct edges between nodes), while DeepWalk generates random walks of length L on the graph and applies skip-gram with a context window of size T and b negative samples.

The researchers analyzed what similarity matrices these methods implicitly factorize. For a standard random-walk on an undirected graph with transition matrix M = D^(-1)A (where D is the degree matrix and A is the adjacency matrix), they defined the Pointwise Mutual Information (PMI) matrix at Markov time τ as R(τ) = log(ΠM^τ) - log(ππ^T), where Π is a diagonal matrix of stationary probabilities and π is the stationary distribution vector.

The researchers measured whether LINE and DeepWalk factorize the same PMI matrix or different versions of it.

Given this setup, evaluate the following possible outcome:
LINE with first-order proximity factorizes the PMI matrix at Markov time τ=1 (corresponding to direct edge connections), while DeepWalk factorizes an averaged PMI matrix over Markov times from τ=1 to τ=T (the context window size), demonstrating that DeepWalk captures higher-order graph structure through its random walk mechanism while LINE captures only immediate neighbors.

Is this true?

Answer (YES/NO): NO